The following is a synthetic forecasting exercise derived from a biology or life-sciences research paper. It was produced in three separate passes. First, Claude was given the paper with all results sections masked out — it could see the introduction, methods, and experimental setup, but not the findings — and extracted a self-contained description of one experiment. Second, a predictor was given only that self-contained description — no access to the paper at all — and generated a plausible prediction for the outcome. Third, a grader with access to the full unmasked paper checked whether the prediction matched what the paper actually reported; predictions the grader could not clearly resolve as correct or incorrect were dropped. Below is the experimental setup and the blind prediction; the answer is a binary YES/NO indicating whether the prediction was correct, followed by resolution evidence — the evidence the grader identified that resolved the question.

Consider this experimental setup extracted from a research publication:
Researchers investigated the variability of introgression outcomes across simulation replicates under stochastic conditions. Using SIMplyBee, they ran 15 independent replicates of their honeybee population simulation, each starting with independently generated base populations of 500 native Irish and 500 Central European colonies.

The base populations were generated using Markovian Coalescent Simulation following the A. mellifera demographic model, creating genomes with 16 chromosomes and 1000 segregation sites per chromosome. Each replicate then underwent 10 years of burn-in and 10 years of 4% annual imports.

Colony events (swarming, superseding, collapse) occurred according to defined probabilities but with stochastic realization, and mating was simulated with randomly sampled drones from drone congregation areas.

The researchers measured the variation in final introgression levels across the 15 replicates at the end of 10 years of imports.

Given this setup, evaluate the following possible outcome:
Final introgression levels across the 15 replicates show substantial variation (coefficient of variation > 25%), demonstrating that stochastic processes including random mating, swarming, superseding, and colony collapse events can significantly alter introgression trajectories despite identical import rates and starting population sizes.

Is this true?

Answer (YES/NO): YES